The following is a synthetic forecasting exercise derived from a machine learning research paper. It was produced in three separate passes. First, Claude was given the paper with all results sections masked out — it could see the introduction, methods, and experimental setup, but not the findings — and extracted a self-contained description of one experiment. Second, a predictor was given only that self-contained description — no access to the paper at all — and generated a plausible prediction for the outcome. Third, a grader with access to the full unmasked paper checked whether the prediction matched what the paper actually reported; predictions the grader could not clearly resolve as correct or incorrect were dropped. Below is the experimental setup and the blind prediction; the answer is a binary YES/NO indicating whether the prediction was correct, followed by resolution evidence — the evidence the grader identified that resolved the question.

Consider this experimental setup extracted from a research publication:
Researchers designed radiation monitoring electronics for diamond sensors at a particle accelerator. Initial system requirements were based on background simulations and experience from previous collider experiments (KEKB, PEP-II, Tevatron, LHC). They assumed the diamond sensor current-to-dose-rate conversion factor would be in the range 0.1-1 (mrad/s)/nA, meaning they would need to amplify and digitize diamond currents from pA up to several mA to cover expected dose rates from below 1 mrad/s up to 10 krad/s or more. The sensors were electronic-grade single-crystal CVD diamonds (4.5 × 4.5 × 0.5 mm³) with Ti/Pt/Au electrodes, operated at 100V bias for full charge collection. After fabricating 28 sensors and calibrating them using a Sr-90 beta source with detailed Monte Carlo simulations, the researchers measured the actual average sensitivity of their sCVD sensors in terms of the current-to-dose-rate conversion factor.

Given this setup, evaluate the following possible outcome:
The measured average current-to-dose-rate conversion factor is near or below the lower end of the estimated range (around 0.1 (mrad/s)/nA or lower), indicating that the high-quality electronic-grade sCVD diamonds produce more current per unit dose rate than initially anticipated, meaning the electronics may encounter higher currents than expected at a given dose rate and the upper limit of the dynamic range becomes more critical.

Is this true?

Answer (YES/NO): NO